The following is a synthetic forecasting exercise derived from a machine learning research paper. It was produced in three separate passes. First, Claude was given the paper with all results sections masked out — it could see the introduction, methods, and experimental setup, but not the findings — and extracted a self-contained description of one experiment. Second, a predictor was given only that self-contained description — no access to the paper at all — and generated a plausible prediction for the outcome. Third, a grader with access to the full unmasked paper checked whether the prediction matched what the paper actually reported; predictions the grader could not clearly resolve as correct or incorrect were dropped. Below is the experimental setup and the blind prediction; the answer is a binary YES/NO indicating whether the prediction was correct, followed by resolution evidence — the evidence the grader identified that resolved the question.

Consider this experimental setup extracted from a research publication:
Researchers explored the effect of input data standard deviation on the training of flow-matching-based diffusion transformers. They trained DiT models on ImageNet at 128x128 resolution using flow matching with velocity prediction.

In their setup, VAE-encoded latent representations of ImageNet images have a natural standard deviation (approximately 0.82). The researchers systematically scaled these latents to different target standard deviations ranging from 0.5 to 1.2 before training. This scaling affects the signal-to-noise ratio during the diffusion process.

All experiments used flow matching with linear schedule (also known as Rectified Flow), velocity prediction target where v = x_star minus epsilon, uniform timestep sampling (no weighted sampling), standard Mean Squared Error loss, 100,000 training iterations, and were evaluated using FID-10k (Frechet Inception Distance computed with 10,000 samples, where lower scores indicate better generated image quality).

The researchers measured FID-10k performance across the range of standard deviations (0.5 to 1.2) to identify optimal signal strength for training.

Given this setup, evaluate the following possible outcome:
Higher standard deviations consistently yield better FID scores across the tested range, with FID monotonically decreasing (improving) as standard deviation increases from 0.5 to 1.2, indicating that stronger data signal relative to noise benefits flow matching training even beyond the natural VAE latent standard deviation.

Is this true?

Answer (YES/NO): NO